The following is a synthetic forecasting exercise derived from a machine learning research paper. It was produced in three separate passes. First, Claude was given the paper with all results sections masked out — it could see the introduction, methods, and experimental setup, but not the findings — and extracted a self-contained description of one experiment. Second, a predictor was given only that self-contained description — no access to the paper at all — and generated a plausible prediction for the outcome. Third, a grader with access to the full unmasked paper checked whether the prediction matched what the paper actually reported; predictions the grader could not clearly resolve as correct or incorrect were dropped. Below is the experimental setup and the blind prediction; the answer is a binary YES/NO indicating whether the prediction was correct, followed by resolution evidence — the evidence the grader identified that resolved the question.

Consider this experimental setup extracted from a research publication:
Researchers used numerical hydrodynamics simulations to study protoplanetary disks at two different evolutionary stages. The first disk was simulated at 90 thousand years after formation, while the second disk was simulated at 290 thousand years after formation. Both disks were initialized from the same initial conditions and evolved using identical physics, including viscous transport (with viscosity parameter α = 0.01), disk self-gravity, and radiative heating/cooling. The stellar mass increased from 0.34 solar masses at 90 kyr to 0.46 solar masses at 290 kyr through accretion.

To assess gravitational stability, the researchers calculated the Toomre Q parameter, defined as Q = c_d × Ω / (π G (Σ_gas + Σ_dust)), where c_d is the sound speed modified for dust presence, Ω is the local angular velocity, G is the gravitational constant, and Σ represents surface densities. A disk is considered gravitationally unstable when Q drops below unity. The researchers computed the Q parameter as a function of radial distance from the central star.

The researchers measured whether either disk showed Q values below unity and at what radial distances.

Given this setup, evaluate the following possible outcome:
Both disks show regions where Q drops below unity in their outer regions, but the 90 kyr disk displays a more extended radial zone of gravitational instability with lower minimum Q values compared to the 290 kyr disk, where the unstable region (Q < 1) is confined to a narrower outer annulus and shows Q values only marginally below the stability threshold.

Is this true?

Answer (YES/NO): NO